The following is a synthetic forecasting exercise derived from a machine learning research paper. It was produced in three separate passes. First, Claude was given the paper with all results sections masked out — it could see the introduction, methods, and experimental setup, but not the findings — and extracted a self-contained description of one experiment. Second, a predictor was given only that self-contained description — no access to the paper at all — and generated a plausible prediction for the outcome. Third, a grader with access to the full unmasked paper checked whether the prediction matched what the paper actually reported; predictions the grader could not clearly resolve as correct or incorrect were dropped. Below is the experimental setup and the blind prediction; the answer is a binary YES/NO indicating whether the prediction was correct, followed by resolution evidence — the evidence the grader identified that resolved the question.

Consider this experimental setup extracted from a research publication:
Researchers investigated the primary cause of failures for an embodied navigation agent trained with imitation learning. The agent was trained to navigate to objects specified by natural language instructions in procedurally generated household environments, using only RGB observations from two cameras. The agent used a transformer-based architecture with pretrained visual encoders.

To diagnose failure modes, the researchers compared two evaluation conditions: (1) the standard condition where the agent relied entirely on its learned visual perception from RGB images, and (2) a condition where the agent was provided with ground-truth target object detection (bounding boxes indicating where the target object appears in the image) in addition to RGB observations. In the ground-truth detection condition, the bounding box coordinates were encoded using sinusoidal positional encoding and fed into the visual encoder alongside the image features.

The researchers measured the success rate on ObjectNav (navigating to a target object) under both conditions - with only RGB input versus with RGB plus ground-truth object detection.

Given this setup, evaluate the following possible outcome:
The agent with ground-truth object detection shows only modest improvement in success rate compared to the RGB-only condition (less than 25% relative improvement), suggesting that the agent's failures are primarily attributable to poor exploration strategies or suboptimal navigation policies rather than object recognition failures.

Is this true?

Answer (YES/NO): NO